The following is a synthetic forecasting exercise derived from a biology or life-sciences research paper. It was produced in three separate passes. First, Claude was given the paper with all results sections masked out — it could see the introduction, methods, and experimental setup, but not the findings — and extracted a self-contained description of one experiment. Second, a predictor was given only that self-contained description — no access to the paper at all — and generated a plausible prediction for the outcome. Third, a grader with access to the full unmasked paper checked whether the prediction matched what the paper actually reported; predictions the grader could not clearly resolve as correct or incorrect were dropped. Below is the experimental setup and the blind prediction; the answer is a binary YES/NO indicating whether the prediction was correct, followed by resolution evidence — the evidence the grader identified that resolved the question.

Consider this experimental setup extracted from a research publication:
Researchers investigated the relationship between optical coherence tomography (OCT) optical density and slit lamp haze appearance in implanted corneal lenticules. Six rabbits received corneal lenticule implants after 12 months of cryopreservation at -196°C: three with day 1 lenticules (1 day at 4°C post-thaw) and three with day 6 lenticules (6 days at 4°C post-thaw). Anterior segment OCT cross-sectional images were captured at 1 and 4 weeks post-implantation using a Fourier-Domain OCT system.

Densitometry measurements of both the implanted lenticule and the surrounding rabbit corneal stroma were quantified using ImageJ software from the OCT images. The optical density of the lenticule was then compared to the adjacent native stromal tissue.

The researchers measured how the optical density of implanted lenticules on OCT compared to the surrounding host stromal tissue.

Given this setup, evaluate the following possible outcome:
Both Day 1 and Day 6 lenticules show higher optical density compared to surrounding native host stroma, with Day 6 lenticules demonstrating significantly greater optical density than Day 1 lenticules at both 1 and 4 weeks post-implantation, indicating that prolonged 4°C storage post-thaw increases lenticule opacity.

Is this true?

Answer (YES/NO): NO